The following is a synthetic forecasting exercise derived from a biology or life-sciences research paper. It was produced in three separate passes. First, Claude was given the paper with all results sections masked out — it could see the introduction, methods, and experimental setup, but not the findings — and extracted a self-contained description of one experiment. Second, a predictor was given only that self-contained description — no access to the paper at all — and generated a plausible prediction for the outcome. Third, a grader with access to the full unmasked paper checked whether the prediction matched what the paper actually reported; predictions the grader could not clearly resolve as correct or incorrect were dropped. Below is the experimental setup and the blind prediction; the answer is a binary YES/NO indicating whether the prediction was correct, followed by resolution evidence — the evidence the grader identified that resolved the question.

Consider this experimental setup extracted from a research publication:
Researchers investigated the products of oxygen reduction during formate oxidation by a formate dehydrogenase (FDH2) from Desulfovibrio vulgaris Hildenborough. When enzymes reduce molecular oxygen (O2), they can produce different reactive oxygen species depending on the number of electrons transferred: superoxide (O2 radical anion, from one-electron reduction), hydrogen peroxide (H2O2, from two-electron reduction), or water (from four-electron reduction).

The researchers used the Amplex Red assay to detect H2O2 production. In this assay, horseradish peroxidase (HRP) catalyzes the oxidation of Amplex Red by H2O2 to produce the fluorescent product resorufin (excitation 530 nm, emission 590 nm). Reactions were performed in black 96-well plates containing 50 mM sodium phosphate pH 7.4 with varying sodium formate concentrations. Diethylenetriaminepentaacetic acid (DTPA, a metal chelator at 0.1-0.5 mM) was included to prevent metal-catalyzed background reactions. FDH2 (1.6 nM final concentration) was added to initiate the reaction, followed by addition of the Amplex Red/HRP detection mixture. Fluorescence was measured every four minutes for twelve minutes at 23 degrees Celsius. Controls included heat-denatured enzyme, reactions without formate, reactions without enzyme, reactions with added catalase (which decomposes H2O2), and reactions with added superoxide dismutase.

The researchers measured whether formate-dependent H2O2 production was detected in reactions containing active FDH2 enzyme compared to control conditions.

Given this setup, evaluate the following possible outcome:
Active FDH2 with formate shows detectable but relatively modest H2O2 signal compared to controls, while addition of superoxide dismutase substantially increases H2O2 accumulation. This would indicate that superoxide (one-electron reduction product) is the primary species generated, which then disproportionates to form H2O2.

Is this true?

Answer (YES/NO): NO